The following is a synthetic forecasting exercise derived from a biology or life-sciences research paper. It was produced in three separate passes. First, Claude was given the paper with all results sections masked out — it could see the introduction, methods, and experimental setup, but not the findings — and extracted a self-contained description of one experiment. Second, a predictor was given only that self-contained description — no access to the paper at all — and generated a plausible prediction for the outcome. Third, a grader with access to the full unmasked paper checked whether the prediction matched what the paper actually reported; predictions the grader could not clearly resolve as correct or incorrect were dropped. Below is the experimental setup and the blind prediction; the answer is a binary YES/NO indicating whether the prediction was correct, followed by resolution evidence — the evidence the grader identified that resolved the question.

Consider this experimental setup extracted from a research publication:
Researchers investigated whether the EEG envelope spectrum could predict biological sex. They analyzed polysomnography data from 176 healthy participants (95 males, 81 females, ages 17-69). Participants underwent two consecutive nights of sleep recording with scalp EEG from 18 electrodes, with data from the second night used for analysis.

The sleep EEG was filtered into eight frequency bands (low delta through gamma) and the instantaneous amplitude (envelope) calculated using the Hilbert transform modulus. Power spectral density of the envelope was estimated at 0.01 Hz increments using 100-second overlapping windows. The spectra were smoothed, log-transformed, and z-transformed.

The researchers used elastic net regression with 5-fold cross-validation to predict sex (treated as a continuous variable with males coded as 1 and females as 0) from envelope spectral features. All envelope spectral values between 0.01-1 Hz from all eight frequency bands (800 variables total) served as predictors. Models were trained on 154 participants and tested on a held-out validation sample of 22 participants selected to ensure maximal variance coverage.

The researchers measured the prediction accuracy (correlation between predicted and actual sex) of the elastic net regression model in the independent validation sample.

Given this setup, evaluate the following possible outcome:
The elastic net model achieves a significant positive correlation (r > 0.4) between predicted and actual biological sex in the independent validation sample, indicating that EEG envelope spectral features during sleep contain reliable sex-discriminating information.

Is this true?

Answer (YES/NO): YES